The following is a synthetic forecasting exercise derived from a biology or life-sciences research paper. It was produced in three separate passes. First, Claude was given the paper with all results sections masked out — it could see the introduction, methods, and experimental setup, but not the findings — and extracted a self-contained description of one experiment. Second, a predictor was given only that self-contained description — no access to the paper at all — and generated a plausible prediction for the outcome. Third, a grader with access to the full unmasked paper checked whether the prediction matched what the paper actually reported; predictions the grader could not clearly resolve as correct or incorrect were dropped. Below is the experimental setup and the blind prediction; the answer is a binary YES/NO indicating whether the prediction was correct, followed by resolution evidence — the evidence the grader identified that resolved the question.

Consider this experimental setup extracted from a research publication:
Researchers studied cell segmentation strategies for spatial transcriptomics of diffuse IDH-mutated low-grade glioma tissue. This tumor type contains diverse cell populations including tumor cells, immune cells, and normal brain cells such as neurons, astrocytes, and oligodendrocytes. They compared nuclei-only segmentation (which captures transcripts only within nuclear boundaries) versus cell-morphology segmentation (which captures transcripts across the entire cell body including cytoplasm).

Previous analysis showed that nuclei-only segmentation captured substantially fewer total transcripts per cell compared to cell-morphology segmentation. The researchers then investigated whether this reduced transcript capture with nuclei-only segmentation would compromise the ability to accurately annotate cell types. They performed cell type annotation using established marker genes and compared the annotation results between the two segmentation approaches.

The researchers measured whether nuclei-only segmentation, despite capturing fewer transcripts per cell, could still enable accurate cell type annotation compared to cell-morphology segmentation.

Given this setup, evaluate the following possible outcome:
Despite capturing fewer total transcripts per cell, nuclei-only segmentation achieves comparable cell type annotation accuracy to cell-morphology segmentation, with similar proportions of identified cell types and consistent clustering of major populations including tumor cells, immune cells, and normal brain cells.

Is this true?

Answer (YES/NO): YES